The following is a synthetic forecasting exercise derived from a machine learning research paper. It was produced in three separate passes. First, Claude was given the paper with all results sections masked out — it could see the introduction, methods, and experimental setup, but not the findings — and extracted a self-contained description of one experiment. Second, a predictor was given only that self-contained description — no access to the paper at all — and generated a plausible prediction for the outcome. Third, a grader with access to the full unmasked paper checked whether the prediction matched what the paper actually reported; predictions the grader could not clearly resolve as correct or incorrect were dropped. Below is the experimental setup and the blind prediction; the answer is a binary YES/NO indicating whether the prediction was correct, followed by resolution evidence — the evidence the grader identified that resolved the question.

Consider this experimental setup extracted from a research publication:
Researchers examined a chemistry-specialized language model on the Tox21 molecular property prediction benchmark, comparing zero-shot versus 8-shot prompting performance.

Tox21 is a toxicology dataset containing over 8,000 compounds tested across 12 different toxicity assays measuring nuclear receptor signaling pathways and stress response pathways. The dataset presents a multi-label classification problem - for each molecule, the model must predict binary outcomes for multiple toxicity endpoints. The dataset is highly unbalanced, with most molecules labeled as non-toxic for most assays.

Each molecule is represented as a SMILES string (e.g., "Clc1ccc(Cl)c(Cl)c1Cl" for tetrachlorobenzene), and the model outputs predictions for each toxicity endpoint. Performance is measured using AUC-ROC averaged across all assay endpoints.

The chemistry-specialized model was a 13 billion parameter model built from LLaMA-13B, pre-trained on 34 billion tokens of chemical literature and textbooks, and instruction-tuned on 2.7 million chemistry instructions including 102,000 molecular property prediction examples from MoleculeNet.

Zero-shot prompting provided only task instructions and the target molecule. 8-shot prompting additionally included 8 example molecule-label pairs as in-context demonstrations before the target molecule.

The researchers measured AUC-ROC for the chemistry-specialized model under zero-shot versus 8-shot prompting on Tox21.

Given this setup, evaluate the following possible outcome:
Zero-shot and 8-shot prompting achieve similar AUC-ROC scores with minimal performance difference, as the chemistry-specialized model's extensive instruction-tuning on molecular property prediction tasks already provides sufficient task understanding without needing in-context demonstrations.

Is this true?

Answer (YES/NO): NO